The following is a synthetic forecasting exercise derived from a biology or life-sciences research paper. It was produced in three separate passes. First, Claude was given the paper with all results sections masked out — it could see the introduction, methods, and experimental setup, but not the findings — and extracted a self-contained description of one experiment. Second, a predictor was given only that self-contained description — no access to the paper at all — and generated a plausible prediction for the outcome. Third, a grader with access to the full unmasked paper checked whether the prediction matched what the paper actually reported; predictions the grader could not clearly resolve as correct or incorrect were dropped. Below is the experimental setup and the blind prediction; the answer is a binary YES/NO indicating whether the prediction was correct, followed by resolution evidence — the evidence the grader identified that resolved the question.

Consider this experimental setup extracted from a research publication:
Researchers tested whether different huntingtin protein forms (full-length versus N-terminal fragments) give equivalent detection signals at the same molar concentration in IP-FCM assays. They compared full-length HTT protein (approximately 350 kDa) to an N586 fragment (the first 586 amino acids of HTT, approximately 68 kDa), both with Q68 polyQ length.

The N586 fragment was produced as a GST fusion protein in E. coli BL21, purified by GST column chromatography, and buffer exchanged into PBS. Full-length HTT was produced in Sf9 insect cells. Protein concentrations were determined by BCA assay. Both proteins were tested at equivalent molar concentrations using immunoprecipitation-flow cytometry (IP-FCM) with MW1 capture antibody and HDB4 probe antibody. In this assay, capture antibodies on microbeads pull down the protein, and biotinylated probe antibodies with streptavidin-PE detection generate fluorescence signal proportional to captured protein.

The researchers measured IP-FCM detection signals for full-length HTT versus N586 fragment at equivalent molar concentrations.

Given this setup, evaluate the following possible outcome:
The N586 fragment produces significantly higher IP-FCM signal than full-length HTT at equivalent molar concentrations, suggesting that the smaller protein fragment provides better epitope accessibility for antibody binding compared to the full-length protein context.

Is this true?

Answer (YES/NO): NO